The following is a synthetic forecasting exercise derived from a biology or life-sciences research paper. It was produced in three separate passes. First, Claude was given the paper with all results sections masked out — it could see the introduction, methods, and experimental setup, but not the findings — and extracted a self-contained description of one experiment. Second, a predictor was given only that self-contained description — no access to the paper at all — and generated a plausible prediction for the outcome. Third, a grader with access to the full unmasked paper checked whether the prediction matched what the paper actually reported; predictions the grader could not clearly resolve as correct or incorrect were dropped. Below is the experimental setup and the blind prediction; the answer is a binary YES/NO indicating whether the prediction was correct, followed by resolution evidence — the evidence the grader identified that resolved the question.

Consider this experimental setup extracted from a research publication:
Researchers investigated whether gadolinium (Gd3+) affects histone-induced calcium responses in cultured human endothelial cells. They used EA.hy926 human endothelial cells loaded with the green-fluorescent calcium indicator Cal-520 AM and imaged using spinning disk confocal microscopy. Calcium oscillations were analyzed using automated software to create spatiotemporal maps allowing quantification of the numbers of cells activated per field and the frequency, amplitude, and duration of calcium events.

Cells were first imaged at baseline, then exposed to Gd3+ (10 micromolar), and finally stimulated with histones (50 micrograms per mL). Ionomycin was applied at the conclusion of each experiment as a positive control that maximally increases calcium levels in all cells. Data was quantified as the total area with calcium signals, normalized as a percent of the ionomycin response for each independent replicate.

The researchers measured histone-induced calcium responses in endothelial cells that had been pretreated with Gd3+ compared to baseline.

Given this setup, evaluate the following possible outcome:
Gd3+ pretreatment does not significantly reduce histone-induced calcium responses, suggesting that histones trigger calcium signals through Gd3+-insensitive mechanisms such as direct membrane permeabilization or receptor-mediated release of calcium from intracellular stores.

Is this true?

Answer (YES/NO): NO